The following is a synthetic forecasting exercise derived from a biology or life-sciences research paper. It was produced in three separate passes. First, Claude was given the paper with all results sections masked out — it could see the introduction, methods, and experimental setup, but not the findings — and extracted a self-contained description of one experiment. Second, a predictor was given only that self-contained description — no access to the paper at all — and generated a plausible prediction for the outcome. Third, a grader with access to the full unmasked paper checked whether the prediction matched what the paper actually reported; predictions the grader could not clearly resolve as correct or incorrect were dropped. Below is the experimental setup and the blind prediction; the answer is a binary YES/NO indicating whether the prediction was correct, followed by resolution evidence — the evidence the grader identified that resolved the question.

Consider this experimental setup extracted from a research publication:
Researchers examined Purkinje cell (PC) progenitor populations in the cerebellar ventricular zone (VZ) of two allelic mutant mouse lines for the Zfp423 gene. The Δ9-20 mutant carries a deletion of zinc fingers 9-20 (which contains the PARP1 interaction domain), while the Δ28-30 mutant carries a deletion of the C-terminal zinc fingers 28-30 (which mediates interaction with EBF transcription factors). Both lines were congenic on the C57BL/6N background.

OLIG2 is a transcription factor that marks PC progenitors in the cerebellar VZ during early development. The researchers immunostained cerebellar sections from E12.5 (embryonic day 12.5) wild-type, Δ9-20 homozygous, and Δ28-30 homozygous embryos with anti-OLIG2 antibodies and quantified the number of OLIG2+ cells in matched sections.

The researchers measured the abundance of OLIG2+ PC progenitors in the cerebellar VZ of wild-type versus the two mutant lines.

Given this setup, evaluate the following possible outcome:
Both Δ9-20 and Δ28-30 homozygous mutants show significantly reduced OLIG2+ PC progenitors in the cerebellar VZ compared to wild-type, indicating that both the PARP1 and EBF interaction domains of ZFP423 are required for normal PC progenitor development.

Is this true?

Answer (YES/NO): NO